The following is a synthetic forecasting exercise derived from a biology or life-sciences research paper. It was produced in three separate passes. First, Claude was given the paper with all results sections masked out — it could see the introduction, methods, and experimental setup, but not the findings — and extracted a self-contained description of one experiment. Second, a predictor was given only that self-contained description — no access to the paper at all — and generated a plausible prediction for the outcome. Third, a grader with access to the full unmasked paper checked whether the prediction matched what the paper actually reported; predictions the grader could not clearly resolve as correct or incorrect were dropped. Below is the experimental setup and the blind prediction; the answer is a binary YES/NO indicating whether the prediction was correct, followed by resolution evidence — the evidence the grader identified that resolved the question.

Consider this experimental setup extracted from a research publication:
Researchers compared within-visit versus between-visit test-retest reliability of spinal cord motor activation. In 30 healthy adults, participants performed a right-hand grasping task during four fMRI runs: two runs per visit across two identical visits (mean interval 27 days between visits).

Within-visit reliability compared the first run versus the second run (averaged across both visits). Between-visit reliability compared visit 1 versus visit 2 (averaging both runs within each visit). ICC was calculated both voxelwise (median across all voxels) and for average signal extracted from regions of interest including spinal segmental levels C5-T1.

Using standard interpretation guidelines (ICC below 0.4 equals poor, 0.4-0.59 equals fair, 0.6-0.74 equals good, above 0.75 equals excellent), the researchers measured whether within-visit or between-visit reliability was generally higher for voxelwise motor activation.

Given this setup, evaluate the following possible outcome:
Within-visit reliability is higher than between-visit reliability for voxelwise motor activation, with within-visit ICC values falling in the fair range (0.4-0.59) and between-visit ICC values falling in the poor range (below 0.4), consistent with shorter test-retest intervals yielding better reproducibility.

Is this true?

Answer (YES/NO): NO